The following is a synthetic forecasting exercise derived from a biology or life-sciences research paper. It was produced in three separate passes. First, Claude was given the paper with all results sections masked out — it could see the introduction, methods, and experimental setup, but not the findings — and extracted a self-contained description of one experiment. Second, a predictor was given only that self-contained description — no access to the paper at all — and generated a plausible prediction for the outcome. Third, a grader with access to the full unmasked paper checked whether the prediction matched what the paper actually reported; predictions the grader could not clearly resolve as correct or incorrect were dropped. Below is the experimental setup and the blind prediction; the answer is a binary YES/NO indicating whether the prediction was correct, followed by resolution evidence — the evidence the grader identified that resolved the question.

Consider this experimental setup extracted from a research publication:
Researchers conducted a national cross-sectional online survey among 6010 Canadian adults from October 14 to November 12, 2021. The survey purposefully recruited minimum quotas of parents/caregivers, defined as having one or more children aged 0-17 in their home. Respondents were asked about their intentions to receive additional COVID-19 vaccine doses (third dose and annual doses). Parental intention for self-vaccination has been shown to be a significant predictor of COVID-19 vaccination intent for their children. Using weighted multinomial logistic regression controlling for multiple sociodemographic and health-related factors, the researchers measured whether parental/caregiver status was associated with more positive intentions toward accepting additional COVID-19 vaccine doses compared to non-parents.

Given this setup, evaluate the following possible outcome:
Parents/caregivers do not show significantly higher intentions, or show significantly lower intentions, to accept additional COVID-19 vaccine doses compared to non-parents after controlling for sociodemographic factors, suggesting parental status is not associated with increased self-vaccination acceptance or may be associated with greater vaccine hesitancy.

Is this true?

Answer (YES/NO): YES